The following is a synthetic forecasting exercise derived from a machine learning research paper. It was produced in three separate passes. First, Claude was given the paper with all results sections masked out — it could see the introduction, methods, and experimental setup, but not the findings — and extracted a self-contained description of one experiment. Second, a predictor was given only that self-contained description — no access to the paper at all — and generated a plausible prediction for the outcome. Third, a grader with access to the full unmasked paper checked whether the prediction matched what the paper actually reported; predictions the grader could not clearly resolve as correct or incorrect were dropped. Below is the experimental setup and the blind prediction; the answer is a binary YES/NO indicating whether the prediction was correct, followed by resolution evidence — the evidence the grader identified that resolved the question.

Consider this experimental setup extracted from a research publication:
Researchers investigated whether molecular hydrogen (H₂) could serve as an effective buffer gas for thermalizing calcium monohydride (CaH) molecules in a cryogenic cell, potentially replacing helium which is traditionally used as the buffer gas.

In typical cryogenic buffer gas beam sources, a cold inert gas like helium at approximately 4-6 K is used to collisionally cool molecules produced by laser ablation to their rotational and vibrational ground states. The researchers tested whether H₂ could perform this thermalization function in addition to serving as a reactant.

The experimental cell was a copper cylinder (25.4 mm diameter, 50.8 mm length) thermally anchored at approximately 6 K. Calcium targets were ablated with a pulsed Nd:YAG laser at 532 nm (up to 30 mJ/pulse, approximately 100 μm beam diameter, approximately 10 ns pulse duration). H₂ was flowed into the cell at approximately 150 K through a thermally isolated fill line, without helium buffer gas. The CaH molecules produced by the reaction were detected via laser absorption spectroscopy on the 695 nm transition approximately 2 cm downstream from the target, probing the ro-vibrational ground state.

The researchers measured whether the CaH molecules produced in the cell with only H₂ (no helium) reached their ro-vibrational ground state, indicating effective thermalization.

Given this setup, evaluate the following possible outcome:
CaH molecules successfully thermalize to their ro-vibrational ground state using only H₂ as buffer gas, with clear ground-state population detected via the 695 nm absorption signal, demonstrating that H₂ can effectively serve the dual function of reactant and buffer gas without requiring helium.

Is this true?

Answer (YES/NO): YES